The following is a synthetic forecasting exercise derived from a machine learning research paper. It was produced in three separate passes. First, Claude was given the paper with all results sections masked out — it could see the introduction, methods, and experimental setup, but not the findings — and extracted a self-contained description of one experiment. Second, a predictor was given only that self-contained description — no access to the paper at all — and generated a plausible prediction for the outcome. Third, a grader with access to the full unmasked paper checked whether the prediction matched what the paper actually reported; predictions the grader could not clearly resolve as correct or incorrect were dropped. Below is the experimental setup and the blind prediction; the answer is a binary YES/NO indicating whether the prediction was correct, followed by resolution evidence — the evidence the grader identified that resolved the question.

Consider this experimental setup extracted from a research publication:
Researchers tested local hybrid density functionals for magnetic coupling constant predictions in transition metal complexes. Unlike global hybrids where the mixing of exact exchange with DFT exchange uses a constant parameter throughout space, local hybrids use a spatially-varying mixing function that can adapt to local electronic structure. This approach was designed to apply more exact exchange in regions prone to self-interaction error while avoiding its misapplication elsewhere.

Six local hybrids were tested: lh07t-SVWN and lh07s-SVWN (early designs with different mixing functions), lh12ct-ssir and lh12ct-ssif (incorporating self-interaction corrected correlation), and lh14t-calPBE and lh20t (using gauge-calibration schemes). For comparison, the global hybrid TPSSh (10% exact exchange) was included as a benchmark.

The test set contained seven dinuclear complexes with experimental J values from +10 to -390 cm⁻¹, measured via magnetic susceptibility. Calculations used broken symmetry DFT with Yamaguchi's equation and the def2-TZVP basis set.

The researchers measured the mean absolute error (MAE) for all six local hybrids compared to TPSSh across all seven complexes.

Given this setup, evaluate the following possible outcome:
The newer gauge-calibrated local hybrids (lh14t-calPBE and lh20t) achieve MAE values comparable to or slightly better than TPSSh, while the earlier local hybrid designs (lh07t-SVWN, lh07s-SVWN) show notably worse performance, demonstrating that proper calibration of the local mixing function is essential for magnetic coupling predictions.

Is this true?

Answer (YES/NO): NO